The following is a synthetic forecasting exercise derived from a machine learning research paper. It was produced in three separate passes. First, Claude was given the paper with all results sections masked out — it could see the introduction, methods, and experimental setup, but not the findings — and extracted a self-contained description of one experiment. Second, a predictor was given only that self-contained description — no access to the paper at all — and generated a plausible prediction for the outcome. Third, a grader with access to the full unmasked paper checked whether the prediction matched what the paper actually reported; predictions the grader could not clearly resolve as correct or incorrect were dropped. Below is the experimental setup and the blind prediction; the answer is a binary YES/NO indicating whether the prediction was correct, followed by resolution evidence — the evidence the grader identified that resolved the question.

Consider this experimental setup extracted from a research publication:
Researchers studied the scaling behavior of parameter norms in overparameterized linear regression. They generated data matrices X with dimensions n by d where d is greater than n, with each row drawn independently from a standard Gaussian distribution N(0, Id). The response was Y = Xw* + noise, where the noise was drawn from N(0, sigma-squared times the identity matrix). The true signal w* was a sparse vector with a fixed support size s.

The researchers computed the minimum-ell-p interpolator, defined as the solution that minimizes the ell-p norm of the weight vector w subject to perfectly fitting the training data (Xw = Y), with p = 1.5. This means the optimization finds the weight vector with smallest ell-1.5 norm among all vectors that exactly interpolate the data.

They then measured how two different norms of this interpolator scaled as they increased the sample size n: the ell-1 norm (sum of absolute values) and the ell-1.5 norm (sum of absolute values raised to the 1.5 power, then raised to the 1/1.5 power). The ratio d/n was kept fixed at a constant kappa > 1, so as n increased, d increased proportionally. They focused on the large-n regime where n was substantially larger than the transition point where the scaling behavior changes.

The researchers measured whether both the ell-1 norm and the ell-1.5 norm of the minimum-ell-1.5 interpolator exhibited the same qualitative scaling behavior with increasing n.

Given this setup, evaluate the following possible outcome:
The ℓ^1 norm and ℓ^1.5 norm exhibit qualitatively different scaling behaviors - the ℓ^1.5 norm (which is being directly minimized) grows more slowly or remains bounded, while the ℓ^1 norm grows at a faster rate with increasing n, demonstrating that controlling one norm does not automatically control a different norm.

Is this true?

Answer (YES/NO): NO